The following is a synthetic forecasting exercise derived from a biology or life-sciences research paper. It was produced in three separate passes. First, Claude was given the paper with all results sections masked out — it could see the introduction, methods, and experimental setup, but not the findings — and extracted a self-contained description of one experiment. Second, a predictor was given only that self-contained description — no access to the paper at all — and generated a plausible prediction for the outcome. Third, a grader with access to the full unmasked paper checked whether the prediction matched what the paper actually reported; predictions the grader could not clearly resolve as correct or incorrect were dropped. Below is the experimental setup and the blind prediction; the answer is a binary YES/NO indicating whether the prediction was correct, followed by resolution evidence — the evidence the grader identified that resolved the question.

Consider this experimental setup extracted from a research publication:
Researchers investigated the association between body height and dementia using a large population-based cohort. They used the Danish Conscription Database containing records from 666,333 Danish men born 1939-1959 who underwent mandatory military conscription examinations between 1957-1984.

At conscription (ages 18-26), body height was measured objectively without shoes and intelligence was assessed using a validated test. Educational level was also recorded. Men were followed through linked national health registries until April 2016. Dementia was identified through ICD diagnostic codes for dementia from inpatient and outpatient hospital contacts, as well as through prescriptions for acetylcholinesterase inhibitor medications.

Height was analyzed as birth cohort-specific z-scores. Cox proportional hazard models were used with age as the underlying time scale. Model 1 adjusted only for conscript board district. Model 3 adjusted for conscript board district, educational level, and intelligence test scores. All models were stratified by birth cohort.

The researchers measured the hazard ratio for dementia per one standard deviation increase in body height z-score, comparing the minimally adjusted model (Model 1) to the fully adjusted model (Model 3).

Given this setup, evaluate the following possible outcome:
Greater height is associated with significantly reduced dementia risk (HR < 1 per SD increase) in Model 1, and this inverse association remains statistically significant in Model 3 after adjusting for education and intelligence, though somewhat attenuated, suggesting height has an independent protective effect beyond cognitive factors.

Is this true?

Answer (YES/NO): YES